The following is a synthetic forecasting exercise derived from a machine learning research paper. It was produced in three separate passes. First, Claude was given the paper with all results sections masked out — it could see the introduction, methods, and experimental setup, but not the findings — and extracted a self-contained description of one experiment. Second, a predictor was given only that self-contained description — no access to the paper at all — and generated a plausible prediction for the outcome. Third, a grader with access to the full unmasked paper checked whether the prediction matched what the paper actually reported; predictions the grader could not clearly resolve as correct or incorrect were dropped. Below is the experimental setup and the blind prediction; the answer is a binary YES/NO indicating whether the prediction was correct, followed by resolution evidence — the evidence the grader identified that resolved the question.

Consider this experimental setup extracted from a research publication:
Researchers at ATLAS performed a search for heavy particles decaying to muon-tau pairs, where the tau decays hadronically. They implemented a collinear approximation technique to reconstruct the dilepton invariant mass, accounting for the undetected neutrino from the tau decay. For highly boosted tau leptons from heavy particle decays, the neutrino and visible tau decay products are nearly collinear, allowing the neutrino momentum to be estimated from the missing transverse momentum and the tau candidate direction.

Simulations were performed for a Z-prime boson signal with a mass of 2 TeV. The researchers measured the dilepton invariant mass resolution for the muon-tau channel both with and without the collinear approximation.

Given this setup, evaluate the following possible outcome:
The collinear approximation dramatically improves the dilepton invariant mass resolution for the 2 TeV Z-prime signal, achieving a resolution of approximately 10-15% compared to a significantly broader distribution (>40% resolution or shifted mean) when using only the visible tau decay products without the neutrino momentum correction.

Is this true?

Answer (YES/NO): NO